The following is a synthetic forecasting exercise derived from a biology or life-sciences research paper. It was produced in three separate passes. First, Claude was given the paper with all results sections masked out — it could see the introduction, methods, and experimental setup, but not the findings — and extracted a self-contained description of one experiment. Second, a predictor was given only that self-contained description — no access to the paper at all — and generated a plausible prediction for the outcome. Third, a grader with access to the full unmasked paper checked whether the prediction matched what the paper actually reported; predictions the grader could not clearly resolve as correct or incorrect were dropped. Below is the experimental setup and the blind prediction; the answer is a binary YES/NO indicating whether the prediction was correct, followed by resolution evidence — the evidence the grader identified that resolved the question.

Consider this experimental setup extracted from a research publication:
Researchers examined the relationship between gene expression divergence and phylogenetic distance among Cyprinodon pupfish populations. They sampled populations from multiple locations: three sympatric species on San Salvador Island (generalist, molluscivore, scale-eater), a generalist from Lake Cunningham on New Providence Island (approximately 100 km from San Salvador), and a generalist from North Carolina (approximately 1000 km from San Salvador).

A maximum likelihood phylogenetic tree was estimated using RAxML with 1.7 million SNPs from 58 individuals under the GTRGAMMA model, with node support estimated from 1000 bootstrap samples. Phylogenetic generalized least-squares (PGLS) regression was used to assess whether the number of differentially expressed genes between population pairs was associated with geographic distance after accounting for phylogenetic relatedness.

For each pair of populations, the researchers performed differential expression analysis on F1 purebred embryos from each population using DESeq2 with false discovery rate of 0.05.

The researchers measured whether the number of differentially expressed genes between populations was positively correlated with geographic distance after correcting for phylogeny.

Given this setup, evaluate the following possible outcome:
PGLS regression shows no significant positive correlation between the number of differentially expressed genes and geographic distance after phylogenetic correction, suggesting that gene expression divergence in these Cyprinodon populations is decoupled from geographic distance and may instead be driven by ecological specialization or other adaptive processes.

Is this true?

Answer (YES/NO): NO